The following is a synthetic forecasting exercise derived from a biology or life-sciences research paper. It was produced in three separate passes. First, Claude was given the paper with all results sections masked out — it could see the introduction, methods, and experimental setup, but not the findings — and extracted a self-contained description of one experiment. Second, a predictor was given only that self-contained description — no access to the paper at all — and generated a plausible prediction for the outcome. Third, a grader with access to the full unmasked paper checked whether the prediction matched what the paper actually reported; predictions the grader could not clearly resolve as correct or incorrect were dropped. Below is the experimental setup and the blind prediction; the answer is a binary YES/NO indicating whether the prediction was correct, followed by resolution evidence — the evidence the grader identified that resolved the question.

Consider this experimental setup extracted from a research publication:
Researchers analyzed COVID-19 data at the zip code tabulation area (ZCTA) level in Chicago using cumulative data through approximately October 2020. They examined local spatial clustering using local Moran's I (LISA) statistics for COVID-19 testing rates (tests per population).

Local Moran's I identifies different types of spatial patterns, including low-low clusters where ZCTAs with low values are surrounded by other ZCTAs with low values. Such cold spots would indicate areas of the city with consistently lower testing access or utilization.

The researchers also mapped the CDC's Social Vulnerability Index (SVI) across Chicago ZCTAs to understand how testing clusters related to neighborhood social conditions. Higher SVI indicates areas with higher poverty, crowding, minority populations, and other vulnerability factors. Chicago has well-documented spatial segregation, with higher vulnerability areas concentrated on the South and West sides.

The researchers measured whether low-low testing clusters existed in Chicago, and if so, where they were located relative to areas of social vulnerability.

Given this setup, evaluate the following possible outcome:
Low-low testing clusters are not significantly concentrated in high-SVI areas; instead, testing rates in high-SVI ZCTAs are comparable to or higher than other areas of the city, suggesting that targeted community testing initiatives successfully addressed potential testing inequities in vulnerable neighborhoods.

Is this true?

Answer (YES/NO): NO